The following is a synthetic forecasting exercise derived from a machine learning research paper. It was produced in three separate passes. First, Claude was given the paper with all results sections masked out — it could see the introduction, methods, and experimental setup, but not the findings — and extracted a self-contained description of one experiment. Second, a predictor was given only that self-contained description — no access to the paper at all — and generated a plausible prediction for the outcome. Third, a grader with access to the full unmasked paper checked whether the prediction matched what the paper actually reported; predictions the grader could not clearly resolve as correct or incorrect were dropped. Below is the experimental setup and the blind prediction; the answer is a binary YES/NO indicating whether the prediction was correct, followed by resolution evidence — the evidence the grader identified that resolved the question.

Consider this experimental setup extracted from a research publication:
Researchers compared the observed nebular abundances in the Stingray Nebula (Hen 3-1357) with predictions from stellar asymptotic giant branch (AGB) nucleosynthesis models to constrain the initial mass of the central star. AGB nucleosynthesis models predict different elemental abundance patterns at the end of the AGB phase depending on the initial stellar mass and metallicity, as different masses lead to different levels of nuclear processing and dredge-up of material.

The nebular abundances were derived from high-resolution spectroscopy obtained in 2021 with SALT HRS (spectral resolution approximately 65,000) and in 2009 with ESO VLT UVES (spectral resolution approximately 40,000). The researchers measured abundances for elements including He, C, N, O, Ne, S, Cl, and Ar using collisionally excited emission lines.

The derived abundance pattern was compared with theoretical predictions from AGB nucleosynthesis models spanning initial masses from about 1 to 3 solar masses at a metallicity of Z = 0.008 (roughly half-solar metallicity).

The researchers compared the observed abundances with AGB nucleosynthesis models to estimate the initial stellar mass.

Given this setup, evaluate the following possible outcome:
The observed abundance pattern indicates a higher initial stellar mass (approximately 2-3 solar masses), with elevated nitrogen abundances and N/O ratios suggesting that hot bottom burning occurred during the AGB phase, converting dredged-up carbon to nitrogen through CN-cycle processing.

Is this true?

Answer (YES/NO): NO